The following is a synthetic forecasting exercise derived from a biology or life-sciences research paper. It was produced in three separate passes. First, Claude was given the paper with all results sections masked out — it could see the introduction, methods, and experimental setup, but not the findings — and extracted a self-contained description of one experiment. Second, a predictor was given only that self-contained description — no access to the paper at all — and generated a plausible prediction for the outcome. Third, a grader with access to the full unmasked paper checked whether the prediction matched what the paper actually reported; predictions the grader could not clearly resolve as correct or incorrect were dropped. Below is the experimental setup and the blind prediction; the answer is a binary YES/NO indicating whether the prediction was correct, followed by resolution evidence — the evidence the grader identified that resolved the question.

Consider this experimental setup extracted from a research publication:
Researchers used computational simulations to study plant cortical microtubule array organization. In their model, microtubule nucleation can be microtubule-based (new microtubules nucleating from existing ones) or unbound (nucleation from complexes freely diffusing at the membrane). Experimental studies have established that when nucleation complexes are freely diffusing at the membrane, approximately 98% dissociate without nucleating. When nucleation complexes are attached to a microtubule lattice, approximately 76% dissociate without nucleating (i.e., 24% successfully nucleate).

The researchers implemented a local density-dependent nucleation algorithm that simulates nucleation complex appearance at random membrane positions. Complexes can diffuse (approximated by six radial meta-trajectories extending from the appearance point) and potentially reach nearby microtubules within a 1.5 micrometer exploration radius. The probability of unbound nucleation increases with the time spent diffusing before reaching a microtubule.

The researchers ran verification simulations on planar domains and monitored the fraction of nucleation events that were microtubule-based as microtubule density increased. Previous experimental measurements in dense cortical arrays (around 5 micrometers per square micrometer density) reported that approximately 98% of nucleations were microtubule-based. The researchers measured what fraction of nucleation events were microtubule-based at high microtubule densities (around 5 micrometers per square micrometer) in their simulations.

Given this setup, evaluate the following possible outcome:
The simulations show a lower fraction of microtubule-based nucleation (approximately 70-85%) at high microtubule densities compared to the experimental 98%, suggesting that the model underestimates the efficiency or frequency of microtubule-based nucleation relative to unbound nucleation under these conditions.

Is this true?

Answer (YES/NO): NO